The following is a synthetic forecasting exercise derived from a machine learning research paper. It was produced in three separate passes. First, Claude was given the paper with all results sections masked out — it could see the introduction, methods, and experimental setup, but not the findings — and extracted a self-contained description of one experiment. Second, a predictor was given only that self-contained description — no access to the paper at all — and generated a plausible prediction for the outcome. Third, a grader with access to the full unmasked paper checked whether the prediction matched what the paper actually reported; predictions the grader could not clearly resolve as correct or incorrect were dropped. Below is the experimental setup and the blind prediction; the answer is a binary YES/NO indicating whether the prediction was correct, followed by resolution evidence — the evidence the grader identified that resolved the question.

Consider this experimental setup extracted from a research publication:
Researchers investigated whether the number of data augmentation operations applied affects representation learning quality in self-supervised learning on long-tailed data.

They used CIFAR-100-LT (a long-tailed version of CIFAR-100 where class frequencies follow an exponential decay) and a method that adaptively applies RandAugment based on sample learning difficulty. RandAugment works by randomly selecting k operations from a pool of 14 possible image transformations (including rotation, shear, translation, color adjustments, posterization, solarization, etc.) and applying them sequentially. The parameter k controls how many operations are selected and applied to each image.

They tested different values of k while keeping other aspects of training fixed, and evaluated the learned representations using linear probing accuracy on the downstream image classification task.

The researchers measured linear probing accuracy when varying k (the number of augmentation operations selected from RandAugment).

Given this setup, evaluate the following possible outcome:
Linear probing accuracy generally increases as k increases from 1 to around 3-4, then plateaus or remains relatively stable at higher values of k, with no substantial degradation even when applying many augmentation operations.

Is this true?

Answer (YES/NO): NO